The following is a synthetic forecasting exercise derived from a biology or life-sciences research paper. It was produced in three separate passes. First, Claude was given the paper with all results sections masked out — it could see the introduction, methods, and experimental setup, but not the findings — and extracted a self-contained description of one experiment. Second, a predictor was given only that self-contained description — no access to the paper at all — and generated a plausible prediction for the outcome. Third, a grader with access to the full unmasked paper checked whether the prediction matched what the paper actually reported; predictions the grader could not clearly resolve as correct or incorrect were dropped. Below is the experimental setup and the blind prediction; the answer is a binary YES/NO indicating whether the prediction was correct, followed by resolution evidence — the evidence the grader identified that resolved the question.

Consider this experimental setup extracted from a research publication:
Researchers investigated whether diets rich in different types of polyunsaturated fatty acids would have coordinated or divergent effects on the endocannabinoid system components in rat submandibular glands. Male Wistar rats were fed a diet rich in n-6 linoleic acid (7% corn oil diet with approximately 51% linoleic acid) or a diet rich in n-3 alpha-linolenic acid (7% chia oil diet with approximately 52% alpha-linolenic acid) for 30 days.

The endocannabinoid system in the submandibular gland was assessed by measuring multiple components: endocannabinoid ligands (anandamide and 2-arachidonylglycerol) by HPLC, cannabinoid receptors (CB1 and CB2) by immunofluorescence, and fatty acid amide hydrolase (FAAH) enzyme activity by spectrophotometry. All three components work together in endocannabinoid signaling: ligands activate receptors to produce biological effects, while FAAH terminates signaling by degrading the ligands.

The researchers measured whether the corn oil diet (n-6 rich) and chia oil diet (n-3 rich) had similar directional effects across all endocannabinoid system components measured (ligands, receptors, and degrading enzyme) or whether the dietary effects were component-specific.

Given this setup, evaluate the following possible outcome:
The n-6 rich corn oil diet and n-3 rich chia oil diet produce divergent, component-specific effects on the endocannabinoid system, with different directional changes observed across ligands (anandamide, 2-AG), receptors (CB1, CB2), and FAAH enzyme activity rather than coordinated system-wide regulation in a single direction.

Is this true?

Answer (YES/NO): NO